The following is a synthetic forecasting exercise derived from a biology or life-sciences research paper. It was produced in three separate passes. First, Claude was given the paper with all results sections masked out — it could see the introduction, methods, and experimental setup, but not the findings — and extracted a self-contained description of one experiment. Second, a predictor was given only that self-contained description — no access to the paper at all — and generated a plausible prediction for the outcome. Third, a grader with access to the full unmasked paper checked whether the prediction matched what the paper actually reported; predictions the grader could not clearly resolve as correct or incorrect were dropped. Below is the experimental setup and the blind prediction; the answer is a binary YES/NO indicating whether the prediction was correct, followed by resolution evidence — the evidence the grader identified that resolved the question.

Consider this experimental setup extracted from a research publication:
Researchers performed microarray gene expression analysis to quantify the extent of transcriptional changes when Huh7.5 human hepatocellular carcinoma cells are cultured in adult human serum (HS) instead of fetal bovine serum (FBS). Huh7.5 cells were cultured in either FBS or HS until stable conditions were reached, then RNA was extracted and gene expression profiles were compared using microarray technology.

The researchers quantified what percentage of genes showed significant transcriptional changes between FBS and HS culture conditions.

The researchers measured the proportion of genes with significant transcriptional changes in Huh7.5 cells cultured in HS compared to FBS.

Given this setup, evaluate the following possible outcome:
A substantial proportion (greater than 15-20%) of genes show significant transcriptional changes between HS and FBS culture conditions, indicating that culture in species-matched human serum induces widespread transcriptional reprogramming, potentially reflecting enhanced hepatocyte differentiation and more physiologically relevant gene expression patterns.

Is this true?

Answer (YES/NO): YES